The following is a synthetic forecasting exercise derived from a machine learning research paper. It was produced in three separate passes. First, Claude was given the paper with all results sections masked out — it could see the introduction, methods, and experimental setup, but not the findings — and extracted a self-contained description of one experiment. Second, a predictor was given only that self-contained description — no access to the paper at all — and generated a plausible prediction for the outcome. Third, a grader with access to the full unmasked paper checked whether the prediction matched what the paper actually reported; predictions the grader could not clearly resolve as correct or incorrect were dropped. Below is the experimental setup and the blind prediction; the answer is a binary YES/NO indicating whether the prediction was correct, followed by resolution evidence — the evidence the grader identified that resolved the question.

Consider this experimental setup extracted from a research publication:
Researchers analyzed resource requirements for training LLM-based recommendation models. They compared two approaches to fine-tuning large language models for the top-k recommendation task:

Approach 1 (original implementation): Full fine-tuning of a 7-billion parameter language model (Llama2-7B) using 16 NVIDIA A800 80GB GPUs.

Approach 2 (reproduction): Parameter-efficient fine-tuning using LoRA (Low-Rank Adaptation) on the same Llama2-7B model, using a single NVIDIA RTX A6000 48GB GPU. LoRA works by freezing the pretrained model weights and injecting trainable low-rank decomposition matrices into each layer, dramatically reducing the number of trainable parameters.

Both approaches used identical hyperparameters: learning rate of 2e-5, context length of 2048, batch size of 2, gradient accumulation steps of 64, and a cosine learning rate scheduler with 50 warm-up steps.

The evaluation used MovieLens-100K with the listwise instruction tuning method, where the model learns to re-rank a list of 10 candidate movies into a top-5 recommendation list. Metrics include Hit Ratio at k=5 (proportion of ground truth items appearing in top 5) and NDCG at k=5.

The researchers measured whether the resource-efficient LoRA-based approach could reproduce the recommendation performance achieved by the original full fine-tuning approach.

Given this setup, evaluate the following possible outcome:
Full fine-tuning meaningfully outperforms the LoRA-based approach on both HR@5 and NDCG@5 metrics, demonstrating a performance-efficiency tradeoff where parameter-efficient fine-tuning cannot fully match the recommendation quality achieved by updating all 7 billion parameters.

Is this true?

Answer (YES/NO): NO